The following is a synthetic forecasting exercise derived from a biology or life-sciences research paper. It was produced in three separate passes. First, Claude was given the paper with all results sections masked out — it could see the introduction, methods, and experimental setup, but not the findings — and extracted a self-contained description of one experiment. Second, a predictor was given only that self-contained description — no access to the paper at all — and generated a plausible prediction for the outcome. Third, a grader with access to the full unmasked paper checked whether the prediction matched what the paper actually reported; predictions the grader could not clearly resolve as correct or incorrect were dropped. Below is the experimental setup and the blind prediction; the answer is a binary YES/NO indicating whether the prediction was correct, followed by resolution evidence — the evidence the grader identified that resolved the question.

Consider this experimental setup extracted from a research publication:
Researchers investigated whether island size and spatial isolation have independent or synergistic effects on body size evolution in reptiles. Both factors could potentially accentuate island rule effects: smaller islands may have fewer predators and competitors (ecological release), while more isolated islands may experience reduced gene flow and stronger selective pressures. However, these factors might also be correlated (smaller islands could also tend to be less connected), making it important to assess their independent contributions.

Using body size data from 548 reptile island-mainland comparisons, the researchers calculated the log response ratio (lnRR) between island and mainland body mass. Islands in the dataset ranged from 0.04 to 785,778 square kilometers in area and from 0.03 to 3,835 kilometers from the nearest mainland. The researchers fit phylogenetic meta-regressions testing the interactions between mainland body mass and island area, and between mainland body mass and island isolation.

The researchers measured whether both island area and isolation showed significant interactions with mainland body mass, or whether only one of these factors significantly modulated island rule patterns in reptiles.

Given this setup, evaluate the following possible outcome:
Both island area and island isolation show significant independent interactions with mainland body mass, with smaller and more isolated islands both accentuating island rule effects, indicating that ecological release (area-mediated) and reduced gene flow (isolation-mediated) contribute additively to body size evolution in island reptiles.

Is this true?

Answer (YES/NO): YES